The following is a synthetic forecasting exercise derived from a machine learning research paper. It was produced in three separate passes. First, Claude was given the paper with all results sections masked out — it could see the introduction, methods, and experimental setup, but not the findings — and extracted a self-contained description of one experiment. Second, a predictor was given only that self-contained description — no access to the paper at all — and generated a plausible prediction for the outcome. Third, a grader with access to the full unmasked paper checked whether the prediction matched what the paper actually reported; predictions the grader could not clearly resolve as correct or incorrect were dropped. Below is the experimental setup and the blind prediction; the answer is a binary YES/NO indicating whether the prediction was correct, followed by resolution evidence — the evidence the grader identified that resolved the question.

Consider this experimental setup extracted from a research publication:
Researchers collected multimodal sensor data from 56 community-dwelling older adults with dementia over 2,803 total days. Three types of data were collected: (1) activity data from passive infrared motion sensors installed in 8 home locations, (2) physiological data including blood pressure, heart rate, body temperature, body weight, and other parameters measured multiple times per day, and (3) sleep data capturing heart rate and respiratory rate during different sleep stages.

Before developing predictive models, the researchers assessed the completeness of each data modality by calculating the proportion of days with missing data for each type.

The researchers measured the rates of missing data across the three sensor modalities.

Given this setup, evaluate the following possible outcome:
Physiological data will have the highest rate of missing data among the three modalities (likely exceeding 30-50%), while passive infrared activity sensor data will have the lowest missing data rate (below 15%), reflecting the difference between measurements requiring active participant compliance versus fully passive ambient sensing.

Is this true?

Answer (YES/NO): NO